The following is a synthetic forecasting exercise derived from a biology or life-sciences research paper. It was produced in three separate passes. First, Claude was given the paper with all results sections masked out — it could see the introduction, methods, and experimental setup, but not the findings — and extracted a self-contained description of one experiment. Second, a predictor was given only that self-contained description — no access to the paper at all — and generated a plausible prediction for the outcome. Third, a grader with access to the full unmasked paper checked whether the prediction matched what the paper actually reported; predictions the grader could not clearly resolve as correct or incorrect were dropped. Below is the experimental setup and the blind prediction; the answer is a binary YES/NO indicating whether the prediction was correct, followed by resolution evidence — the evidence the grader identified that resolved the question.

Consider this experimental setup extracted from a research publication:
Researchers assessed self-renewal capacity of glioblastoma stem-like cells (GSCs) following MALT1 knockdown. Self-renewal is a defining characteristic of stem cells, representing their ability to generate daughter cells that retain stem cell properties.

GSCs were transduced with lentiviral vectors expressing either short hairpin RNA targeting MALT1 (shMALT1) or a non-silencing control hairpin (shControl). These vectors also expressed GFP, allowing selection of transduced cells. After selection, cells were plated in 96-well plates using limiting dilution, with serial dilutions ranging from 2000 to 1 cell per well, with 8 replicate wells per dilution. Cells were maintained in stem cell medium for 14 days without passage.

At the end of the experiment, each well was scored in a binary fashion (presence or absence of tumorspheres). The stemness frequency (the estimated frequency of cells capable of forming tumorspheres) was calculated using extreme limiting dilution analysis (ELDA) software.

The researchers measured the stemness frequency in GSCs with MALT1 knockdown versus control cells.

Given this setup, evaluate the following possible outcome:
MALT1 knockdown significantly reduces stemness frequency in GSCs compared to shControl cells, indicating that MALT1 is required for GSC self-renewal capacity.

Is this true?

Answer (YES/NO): YES